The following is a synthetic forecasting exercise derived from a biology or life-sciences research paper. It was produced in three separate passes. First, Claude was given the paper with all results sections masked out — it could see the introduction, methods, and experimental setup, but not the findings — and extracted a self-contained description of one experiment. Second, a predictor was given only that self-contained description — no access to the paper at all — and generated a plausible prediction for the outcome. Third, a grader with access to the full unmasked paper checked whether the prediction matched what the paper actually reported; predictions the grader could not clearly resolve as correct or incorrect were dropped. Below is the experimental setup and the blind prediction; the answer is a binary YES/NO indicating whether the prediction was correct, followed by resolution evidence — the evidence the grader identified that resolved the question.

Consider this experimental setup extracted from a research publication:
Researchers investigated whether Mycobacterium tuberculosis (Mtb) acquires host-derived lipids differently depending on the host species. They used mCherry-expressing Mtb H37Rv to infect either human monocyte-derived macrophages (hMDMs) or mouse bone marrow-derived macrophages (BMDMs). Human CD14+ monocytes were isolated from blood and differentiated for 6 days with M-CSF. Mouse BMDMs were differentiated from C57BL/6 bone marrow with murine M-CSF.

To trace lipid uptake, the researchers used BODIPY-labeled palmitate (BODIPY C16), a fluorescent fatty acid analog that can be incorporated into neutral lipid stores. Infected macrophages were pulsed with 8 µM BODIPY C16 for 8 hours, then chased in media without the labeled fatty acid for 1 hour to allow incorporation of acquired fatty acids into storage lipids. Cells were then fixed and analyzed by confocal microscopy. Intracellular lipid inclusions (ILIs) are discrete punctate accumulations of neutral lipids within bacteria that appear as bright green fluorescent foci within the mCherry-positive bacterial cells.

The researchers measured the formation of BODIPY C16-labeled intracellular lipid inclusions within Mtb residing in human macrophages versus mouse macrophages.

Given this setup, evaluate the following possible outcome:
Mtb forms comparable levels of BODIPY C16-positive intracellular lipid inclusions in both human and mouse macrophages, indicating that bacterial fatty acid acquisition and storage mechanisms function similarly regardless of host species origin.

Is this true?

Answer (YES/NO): NO